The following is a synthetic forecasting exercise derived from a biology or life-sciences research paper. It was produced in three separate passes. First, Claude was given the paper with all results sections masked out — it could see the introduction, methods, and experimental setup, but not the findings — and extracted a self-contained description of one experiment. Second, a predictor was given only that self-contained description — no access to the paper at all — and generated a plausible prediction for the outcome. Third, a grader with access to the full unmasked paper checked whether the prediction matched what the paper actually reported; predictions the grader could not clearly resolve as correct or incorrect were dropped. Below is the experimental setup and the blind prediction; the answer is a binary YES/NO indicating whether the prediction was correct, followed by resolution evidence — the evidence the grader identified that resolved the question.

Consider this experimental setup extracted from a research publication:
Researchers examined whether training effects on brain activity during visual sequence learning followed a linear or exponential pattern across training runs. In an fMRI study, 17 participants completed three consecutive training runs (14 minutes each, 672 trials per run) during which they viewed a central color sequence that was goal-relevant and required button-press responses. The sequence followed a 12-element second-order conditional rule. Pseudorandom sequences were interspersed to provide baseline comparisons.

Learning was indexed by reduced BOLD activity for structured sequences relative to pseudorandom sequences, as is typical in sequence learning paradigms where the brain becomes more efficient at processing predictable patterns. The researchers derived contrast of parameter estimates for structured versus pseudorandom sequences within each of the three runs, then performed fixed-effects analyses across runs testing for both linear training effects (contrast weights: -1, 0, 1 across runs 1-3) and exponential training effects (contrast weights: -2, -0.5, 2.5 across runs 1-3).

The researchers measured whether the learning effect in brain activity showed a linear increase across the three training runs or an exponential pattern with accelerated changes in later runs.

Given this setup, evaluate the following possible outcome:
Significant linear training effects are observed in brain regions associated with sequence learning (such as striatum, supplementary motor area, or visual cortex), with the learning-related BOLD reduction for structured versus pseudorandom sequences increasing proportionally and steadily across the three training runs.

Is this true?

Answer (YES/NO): NO